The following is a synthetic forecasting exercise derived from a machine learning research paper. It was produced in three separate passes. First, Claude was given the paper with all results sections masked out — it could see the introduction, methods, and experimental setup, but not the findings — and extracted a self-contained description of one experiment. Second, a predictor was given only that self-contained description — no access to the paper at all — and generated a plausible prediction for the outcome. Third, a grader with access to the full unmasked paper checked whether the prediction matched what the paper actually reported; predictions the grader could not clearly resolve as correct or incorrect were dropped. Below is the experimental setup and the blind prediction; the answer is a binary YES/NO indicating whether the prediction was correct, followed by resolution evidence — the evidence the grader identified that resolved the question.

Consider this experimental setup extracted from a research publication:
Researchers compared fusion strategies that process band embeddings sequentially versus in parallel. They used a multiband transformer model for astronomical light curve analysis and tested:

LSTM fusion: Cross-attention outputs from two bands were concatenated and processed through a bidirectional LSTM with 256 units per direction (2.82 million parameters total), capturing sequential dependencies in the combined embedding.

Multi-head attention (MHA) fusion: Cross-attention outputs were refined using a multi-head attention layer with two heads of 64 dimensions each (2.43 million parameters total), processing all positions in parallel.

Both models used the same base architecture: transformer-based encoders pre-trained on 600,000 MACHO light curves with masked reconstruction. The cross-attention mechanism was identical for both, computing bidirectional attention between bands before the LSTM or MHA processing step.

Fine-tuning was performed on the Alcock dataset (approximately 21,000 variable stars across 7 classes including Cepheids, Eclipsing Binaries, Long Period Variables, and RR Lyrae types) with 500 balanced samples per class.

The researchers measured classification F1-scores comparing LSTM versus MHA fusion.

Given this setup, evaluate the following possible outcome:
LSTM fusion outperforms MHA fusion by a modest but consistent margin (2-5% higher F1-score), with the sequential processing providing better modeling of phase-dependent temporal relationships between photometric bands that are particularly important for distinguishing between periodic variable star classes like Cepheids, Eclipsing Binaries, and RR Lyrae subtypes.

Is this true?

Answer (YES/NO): NO